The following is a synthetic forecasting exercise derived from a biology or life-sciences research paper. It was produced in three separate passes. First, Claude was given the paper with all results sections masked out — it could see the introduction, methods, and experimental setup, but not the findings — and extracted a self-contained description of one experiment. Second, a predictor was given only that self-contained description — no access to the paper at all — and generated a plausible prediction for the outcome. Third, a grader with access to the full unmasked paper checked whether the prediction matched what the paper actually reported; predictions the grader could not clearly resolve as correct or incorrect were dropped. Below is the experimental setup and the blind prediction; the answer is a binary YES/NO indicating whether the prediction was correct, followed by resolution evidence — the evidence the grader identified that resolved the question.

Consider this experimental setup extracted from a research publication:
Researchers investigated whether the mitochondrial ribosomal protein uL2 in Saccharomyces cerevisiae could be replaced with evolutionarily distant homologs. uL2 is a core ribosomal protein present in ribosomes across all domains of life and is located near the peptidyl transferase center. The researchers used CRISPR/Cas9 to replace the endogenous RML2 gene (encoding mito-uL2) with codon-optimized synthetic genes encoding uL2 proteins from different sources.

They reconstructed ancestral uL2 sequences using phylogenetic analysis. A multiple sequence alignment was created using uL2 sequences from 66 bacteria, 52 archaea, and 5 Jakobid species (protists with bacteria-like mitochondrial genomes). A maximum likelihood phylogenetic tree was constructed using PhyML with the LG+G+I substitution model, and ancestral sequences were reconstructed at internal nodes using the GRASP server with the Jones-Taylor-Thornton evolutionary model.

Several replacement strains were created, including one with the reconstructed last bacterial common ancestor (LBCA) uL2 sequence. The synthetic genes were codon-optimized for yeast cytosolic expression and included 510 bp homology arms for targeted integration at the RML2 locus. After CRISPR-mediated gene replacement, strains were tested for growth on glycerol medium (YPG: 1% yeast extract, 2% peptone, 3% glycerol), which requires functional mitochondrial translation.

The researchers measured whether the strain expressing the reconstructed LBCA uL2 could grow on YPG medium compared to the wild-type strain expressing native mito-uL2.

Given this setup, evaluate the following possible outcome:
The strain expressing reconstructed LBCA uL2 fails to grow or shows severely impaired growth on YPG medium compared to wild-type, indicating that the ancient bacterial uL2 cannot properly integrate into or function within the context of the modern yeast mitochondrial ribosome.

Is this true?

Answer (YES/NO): NO